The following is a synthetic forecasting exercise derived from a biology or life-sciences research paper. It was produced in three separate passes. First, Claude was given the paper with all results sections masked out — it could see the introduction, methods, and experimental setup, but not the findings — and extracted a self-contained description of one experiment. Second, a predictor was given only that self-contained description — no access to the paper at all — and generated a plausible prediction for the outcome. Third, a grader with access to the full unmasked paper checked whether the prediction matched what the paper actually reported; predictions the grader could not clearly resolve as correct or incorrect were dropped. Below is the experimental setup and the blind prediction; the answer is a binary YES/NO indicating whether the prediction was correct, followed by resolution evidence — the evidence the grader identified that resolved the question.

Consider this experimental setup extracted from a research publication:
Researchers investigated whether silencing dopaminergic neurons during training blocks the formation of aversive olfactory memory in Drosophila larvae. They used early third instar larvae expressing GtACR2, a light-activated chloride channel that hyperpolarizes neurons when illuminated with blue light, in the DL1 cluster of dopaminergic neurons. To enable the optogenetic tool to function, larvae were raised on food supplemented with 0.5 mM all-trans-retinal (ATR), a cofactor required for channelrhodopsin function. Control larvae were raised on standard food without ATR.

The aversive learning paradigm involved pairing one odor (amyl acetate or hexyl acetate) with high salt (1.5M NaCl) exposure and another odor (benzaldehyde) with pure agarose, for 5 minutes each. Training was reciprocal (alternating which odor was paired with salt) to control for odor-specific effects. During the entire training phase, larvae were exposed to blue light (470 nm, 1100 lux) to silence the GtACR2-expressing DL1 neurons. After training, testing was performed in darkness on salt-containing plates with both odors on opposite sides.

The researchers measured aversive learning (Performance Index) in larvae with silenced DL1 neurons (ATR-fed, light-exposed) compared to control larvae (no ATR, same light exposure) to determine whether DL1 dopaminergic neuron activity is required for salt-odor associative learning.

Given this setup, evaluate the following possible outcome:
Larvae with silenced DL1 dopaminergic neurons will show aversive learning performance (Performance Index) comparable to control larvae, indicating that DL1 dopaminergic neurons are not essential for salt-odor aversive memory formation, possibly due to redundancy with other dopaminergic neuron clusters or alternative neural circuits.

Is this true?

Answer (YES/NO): NO